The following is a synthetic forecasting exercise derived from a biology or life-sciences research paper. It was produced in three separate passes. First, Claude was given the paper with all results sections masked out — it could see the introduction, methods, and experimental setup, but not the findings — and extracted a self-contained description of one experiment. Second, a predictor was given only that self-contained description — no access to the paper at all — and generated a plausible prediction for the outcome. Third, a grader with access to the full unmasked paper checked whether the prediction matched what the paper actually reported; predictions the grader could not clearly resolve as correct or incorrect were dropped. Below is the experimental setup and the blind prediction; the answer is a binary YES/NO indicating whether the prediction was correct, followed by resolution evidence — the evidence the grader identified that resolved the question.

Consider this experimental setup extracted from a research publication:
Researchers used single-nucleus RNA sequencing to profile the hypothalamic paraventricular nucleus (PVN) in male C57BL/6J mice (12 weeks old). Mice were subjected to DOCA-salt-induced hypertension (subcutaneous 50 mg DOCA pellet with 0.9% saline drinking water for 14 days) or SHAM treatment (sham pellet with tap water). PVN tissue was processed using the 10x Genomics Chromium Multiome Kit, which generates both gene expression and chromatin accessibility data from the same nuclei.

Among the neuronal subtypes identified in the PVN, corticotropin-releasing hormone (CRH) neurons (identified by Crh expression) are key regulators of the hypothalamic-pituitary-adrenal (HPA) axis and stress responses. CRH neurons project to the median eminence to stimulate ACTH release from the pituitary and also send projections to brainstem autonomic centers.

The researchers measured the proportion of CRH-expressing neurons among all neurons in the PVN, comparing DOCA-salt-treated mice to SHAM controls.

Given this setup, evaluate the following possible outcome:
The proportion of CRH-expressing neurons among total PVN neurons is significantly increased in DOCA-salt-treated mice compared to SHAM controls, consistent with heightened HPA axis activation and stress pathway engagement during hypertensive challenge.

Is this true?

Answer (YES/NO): NO